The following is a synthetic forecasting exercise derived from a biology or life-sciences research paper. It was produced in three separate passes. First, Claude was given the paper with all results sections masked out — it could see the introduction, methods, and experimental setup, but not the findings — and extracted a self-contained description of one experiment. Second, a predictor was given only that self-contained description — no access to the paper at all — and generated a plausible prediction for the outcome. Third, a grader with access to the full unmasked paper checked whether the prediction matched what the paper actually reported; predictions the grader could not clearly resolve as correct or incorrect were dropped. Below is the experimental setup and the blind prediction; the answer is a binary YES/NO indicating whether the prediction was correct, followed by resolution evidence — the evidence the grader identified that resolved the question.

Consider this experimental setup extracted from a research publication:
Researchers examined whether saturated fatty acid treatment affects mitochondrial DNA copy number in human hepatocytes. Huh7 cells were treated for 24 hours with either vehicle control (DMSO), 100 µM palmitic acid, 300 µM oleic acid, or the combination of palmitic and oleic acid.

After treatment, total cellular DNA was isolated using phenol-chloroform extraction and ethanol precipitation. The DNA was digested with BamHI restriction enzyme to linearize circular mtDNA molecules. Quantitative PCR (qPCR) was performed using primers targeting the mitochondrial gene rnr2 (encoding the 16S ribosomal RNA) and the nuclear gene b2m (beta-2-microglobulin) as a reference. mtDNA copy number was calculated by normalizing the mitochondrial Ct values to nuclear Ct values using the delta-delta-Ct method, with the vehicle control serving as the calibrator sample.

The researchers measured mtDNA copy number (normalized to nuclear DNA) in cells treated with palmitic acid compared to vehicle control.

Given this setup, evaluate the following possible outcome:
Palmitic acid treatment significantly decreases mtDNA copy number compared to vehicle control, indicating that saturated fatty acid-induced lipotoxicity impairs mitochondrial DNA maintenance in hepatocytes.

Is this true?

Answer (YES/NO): NO